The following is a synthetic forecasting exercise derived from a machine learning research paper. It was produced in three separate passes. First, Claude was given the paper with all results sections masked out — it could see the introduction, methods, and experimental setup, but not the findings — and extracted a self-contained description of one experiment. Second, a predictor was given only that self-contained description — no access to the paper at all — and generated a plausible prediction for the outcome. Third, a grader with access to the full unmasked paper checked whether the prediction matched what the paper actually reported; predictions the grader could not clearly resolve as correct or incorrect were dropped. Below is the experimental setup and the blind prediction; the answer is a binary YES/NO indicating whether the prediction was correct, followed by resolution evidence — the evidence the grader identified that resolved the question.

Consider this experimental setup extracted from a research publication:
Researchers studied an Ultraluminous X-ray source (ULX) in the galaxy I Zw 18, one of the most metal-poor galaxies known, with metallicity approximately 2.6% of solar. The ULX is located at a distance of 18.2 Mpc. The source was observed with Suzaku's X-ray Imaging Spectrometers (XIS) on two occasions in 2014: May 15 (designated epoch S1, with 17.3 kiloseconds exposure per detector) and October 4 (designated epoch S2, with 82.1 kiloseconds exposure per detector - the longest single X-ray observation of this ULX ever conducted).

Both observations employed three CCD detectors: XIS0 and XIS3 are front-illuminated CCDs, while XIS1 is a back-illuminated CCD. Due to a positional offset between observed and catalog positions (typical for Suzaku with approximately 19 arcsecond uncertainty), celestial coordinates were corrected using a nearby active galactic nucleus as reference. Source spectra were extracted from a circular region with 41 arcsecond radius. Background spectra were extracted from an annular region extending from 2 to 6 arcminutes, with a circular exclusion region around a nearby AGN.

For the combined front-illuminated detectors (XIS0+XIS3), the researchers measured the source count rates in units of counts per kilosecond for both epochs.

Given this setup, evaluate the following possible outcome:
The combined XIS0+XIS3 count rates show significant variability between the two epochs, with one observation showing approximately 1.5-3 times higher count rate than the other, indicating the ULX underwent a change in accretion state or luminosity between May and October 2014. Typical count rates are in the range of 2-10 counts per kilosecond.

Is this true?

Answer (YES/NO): YES